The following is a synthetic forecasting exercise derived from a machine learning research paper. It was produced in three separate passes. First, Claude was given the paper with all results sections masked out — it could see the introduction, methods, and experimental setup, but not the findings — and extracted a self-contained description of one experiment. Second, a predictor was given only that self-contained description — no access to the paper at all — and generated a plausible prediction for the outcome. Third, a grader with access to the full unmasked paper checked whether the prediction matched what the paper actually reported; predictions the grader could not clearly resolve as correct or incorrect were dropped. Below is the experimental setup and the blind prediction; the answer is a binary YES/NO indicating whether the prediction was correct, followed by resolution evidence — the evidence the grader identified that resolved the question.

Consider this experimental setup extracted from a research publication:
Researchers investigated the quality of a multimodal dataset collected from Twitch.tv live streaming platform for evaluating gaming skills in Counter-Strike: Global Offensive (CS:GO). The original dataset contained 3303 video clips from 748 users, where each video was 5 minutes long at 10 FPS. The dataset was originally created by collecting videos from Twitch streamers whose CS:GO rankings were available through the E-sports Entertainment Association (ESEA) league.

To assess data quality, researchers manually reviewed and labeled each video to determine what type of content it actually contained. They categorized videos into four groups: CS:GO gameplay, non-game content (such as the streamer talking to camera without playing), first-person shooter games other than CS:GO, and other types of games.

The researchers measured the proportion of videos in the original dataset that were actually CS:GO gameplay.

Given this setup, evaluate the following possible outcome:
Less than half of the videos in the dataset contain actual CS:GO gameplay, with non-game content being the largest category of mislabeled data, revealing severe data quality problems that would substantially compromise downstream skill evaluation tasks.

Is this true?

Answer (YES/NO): YES